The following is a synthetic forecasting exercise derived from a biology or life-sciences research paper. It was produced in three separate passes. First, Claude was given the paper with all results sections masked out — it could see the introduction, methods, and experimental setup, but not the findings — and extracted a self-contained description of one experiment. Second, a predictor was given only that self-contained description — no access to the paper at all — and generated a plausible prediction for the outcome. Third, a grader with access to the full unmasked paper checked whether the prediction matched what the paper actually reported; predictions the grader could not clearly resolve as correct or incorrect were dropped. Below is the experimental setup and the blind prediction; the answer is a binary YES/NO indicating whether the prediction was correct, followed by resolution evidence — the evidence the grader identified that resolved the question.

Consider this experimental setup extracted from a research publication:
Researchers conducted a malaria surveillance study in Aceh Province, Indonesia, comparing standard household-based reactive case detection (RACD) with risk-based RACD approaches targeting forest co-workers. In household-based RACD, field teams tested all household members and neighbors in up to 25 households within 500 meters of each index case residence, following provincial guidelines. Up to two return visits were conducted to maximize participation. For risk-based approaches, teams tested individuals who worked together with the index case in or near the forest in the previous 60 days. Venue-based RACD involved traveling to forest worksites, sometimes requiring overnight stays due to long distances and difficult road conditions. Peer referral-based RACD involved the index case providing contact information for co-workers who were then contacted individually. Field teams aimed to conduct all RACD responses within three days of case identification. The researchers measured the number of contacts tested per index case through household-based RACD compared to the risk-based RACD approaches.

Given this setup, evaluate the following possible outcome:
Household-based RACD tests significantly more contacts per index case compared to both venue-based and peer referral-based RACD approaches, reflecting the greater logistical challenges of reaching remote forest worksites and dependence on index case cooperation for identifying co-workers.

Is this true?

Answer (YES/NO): YES